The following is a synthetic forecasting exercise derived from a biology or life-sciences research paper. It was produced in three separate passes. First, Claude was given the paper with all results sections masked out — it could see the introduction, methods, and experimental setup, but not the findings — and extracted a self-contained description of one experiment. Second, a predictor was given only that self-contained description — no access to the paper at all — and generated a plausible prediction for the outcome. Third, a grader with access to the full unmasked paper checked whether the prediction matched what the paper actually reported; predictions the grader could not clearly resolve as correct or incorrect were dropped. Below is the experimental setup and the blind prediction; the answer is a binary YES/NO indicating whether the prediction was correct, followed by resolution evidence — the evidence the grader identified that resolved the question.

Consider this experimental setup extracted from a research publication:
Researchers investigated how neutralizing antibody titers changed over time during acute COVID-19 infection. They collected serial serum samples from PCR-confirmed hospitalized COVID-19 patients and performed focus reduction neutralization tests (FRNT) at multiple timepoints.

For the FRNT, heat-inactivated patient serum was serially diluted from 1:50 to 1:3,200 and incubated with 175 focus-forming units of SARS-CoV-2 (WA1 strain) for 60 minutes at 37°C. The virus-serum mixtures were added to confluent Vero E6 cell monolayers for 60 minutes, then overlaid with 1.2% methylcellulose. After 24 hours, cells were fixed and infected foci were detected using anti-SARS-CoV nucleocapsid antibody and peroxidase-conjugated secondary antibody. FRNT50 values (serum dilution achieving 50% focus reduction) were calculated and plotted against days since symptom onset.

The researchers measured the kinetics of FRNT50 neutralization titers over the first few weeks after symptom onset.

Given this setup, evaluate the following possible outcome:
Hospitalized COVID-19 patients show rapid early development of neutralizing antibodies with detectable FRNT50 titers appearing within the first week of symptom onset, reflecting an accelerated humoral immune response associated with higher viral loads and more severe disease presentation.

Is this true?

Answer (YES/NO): NO